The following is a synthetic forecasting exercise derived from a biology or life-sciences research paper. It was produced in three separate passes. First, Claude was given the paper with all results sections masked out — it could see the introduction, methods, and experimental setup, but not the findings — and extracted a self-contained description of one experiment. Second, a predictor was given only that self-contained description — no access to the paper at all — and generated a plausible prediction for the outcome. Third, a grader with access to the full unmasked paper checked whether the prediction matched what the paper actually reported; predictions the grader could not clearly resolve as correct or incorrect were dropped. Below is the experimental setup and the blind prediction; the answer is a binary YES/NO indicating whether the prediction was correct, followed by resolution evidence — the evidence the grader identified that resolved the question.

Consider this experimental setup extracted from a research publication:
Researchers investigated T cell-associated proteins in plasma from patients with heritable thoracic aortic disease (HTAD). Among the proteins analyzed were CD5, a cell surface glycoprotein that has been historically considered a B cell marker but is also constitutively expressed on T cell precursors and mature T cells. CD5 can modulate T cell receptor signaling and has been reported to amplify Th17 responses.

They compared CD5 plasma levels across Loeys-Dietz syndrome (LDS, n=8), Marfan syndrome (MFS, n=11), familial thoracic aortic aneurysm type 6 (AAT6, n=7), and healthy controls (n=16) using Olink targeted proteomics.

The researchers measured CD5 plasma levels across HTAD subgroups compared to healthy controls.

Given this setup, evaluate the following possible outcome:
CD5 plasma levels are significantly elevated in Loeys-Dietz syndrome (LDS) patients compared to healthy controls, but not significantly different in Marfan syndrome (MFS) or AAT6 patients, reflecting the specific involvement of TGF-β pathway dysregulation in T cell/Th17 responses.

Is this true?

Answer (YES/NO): YES